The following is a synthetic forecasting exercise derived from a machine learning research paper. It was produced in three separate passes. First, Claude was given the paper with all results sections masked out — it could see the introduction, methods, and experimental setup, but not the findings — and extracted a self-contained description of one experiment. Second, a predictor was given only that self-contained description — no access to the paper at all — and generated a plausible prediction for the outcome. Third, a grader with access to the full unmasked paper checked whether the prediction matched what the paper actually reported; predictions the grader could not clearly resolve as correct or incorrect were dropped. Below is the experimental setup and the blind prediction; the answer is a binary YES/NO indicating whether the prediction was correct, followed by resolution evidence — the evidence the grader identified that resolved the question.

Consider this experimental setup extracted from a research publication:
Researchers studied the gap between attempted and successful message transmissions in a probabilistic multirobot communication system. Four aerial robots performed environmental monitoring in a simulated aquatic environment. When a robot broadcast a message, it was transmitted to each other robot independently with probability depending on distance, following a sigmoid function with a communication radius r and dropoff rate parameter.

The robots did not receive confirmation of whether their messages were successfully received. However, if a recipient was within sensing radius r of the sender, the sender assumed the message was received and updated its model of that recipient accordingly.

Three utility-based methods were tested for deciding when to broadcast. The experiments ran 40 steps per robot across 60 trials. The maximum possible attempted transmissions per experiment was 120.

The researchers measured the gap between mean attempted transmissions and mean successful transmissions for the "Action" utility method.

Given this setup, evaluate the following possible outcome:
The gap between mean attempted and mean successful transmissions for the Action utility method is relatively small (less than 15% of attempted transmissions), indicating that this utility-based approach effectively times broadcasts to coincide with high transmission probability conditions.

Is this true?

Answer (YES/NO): NO